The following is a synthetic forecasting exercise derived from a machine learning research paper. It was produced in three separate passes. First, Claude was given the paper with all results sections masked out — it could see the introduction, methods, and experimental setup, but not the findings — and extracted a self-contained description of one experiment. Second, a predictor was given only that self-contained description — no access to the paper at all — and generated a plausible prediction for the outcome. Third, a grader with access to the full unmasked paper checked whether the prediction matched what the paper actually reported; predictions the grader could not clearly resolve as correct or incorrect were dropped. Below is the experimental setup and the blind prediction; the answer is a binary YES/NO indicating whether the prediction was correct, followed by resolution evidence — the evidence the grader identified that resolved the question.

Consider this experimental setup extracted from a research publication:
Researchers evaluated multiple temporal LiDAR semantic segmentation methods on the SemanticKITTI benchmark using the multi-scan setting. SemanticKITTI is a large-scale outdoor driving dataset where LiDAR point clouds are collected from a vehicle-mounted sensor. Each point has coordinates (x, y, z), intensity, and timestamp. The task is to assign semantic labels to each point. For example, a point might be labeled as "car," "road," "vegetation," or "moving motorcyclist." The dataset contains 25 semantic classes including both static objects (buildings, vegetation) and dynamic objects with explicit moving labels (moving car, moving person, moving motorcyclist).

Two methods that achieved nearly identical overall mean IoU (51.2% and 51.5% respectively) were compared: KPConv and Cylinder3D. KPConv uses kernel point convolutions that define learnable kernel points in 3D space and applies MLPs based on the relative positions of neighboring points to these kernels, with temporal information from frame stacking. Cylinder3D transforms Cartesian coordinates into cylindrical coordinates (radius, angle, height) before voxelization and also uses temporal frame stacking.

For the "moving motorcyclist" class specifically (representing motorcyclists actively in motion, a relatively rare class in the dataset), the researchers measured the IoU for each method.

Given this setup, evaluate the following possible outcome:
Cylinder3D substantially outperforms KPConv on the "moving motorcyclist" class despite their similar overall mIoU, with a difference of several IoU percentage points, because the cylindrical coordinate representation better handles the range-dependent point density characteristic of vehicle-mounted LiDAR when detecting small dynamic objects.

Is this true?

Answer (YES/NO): NO